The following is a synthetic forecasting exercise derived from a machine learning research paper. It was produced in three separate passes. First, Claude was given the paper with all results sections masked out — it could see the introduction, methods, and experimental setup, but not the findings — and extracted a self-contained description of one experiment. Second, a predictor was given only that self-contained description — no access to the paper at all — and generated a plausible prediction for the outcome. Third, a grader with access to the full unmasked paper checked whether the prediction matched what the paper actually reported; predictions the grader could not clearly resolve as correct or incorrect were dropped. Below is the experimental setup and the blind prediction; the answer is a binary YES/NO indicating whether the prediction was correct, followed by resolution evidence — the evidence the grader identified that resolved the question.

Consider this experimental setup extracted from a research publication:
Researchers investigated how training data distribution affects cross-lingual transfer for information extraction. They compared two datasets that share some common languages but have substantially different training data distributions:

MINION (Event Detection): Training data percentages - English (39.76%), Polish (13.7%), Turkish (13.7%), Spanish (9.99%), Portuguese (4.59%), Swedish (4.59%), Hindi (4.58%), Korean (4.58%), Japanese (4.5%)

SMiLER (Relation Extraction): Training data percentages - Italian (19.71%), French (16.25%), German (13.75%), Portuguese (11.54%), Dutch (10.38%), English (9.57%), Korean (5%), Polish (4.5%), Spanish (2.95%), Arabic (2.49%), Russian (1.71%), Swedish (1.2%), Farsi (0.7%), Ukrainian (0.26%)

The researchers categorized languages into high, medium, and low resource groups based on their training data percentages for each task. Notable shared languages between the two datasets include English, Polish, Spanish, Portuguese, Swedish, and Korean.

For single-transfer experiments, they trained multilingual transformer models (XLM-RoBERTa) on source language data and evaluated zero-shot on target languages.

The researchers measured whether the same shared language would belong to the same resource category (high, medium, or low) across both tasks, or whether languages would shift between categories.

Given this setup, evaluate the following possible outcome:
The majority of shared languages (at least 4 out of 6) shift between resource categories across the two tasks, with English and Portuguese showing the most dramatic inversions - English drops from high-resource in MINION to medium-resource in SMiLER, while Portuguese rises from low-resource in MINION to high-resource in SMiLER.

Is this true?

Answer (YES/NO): NO